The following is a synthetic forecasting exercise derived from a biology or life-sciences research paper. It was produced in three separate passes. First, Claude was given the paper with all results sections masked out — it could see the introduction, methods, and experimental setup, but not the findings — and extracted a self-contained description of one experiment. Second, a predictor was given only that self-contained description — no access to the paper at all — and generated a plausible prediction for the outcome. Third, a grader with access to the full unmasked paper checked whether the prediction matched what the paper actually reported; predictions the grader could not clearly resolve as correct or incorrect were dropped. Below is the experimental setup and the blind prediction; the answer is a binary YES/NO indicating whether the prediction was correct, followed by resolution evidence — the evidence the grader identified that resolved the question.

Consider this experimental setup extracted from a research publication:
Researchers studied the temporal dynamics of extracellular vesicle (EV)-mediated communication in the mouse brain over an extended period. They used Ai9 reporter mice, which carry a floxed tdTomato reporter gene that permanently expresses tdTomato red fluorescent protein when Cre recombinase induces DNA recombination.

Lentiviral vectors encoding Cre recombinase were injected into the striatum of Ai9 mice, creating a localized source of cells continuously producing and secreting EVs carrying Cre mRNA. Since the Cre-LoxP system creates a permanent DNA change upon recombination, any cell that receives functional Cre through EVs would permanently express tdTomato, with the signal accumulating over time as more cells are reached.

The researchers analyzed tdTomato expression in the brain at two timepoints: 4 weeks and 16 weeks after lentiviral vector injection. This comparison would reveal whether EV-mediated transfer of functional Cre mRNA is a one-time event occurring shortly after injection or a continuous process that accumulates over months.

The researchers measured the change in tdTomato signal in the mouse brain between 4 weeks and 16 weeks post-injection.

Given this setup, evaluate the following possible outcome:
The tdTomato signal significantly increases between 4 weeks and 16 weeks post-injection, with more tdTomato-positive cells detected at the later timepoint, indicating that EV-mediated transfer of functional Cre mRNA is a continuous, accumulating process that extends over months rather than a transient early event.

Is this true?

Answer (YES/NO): YES